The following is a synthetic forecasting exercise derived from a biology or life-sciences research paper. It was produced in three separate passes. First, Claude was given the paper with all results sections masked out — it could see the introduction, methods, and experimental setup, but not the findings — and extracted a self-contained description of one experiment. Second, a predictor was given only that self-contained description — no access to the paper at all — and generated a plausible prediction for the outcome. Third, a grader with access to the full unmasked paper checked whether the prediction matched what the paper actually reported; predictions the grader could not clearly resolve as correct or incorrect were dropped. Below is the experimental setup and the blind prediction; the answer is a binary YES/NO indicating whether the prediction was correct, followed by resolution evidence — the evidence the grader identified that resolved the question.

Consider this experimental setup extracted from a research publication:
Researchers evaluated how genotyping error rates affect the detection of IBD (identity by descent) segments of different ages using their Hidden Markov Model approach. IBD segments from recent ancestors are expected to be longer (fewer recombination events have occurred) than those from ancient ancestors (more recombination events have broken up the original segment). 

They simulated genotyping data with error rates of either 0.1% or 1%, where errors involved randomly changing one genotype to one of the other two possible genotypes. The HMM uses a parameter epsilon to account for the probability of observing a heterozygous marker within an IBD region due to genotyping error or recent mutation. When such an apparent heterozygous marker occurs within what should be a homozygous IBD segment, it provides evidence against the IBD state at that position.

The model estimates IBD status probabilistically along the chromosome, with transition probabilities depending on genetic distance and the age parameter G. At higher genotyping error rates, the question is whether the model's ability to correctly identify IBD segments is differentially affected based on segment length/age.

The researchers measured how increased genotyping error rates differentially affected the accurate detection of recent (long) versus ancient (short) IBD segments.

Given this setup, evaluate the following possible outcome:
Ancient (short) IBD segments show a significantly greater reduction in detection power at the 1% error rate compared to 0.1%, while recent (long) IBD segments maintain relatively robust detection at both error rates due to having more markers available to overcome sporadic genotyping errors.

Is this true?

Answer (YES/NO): NO